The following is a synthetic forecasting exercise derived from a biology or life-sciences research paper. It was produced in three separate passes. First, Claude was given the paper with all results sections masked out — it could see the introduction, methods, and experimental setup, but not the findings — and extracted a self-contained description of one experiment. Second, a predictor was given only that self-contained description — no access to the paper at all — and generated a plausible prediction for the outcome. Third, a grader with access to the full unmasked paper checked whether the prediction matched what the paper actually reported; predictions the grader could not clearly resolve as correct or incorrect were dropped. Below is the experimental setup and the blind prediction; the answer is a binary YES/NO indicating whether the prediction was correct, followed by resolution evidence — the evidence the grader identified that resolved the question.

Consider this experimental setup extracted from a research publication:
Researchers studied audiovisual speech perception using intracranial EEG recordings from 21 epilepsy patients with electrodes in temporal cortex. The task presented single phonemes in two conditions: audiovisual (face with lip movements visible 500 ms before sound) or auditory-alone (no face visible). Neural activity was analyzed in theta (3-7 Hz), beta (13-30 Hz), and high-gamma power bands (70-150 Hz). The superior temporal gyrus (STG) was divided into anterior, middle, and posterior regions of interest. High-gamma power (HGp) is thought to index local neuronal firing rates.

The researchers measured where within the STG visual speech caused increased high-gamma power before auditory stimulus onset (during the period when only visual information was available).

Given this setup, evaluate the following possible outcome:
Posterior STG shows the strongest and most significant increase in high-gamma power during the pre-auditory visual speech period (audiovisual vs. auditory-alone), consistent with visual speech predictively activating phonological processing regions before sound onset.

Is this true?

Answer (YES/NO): YES